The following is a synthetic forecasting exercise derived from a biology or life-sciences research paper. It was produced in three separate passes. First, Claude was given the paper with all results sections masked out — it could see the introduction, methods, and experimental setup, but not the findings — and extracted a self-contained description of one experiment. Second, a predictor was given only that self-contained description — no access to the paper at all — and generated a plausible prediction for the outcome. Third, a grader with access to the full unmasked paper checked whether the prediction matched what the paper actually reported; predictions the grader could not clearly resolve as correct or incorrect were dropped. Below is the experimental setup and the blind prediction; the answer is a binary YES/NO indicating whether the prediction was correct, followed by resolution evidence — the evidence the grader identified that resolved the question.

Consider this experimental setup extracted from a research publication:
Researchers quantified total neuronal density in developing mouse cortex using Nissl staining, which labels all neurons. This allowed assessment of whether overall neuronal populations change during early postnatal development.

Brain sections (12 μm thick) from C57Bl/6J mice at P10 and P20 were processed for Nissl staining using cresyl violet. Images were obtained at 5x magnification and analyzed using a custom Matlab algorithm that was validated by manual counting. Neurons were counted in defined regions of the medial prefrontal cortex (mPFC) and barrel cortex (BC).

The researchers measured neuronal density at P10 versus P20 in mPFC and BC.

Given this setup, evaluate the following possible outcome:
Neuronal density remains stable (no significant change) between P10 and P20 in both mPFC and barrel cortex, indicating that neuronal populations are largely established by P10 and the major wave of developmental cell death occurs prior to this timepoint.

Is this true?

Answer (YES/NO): NO